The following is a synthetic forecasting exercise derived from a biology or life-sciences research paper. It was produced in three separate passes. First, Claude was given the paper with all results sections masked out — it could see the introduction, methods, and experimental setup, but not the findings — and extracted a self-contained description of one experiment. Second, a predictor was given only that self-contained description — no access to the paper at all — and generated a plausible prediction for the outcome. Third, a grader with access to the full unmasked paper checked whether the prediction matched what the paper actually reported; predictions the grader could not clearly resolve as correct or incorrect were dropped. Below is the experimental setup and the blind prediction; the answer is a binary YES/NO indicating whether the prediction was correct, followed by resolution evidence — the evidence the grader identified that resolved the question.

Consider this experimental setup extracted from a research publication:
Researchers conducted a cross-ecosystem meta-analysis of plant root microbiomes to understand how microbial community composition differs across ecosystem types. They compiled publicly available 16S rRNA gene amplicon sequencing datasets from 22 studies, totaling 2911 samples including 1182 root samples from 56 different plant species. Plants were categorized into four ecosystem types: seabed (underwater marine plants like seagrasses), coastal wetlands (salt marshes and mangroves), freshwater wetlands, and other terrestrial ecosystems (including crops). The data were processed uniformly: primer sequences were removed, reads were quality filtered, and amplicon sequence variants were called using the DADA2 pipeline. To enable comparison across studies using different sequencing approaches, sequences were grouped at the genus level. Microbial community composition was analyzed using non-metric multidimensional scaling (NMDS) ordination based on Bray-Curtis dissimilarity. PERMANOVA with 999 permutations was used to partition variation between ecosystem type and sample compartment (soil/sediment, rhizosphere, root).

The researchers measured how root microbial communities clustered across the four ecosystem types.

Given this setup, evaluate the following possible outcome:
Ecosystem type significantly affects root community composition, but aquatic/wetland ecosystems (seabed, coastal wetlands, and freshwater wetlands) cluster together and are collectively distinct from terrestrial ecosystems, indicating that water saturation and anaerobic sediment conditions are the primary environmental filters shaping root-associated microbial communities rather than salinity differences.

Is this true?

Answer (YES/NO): NO